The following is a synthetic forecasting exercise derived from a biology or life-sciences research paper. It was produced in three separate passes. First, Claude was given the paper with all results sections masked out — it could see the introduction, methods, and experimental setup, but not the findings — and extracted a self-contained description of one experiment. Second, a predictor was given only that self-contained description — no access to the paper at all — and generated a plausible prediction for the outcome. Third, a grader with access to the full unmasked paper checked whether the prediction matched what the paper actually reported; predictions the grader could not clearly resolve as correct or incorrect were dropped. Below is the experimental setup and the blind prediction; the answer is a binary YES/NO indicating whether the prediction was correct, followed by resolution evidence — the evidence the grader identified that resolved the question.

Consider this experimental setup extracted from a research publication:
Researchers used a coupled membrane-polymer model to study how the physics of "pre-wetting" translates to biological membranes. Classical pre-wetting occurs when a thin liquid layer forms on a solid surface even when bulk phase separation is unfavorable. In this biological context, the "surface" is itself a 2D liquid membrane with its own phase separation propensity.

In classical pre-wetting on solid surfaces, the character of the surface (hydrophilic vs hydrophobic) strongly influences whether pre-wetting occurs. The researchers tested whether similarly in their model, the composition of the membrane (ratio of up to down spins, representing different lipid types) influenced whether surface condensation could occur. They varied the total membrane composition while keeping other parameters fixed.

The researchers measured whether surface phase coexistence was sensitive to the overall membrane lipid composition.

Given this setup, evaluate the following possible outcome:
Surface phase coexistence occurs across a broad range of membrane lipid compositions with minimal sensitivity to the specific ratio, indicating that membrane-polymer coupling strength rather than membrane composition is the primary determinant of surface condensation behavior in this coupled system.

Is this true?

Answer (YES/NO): NO